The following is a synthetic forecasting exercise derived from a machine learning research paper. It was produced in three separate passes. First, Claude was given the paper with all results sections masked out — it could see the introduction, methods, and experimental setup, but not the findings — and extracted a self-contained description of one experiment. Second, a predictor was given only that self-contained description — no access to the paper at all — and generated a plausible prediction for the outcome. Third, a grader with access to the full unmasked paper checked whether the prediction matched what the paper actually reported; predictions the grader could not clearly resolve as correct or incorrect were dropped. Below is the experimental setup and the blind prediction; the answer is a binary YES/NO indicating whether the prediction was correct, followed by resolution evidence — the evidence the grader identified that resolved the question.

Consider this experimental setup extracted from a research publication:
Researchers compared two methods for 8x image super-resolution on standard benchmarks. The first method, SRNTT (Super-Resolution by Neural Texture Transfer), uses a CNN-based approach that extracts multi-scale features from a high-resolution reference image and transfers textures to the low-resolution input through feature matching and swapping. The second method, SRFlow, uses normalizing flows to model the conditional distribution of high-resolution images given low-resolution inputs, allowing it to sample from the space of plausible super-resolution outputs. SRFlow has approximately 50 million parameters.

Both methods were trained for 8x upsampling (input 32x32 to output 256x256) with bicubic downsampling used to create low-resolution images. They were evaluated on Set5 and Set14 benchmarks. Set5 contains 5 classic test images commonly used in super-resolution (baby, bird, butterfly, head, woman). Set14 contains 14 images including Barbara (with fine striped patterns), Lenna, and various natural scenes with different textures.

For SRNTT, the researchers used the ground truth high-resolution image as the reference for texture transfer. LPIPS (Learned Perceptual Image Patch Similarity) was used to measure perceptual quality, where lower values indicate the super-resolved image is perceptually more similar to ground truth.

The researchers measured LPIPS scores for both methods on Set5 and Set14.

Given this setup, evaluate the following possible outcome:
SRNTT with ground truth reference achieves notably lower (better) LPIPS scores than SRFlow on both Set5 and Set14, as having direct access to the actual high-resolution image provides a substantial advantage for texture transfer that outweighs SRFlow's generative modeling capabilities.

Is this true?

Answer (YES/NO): NO